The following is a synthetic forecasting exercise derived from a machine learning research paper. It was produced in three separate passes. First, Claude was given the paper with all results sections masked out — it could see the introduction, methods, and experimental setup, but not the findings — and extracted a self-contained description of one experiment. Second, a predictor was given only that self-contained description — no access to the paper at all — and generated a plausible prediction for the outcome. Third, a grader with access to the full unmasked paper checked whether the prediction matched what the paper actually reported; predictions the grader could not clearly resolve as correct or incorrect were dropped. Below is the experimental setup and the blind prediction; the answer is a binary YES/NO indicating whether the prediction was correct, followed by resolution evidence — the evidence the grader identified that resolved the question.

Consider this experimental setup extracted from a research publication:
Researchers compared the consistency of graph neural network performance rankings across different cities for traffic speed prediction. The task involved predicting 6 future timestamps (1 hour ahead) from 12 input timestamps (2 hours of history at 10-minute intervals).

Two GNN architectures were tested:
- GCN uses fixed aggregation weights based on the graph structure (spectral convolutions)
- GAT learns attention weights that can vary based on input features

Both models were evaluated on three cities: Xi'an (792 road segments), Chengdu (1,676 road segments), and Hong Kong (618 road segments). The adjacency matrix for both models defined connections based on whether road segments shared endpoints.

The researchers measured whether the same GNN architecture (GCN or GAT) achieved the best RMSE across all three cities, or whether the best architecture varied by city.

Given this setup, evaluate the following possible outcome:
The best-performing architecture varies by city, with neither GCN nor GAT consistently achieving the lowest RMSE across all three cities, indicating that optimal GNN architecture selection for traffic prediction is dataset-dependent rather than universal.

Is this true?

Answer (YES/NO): YES